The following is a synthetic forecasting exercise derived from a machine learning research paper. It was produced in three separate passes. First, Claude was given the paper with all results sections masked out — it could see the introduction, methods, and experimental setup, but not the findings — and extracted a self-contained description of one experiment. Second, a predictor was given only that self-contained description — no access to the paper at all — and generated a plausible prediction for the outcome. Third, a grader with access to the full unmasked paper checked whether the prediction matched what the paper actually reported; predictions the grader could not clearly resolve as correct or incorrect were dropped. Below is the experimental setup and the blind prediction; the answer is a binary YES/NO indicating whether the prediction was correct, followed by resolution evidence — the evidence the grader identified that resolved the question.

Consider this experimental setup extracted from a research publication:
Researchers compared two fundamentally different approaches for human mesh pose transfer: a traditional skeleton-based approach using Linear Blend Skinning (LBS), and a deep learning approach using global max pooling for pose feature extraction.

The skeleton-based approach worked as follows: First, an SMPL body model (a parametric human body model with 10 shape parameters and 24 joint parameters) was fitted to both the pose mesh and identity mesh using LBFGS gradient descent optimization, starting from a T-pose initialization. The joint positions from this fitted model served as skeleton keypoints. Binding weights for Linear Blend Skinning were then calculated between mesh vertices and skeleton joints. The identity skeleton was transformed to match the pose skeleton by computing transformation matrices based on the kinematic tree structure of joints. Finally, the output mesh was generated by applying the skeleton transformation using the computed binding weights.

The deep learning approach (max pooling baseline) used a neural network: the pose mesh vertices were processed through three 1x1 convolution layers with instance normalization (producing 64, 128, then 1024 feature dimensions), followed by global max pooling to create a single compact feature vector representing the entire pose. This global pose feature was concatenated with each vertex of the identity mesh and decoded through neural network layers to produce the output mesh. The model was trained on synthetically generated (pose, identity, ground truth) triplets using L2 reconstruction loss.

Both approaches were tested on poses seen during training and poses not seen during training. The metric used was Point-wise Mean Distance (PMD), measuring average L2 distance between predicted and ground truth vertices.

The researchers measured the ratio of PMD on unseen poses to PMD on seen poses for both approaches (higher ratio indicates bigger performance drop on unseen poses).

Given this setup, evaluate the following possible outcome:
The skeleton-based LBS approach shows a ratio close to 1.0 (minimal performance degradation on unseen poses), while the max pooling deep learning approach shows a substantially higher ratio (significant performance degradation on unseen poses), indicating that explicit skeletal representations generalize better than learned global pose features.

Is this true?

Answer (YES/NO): YES